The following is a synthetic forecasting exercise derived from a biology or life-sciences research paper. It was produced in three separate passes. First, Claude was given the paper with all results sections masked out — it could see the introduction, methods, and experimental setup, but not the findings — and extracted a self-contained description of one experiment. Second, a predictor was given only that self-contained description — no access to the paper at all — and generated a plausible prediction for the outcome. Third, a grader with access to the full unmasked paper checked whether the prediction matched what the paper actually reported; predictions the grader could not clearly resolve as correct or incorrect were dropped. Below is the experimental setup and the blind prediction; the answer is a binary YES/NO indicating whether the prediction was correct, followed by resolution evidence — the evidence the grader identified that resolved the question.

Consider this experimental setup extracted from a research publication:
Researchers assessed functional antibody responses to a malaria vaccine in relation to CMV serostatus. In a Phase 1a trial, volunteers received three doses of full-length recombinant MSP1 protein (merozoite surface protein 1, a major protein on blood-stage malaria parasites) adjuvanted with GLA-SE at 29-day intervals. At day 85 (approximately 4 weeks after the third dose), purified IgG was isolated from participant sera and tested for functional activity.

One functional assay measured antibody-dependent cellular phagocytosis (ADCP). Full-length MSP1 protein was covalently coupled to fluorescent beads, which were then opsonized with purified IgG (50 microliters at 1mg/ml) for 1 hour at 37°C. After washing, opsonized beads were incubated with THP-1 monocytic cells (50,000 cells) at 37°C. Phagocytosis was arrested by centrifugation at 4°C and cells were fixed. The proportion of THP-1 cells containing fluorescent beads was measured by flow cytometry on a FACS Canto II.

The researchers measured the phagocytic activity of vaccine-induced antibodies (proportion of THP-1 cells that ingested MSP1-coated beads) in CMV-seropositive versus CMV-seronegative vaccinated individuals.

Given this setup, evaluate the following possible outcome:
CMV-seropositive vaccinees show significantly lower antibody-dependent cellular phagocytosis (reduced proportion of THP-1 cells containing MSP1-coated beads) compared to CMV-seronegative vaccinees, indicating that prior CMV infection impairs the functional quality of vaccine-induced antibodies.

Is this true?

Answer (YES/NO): NO